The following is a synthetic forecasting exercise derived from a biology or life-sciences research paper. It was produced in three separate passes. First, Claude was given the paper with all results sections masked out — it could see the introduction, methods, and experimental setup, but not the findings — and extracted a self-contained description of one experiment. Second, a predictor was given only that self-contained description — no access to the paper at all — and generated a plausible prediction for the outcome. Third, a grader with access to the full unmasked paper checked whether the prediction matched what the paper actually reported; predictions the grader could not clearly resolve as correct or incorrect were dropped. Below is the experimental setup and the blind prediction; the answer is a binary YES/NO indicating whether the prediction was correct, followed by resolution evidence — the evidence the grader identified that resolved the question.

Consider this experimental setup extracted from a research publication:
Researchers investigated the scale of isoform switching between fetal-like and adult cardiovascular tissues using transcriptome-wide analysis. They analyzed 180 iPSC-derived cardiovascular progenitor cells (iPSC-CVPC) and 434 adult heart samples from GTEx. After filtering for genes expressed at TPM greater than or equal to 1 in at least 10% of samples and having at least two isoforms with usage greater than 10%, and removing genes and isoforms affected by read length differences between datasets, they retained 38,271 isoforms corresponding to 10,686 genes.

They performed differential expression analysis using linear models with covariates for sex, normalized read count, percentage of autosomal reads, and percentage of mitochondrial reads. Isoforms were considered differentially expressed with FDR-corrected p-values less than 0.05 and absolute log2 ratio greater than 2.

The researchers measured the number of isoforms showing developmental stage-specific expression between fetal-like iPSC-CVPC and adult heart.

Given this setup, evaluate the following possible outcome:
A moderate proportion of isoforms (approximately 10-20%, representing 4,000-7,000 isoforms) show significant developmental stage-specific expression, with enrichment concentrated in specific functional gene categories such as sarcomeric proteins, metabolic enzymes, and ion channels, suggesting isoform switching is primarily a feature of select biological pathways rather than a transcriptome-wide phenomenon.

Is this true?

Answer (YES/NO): NO